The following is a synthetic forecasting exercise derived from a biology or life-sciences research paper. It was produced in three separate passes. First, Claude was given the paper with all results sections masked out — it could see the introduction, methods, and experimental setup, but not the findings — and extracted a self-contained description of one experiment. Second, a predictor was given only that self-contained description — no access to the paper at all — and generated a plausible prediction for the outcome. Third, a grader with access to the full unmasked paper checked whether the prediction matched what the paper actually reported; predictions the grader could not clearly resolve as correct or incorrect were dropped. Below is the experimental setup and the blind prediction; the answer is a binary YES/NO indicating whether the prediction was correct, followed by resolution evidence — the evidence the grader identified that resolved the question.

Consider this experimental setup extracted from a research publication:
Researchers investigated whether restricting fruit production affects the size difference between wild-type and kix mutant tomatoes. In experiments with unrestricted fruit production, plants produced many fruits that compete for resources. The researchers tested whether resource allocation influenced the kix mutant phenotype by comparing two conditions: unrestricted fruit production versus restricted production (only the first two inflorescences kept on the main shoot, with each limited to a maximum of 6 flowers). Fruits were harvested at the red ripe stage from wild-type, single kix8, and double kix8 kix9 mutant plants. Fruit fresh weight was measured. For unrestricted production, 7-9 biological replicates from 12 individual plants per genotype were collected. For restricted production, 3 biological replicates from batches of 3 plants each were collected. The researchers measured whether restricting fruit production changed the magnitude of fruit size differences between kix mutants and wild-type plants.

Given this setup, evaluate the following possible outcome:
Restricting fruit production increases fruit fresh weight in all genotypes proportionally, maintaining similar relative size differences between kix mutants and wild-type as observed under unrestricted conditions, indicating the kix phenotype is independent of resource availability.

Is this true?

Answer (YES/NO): NO